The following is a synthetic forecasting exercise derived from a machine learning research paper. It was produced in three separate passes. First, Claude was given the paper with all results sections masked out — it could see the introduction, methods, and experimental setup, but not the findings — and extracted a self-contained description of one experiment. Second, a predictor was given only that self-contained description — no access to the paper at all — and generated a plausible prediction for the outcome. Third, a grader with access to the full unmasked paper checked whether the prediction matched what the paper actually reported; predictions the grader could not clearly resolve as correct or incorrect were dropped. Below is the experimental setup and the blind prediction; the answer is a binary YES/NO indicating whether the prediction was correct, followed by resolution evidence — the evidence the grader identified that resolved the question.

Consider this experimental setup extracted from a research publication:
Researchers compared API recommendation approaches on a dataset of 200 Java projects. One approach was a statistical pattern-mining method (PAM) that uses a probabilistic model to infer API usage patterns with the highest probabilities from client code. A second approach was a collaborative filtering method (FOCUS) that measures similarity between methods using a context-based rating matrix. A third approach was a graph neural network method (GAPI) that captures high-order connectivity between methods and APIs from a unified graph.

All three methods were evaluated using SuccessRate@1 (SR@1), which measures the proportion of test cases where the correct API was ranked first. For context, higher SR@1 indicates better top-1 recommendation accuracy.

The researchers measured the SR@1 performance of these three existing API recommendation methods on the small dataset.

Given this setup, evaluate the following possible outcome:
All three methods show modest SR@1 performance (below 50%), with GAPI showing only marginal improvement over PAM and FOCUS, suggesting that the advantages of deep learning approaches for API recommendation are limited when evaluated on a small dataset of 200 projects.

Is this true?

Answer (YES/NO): NO